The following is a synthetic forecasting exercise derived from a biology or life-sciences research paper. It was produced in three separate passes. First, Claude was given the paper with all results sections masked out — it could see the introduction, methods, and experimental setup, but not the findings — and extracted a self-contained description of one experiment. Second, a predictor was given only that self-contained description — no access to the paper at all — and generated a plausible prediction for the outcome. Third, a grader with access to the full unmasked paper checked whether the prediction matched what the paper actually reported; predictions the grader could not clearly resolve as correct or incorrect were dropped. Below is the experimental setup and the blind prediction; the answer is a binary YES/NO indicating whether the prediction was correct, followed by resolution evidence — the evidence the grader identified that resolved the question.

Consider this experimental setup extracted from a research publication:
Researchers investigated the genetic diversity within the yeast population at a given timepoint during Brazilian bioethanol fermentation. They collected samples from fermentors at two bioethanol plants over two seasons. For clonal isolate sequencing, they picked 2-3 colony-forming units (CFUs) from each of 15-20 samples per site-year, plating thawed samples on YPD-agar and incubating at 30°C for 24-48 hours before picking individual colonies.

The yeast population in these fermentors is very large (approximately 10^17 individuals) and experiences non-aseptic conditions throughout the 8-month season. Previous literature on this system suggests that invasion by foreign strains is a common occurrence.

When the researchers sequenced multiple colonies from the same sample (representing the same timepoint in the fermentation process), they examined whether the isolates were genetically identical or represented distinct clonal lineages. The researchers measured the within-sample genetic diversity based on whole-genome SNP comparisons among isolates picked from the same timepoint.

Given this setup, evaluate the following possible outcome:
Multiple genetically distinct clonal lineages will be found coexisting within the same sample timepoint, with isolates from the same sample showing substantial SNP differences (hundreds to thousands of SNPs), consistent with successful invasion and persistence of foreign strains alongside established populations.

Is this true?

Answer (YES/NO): YES